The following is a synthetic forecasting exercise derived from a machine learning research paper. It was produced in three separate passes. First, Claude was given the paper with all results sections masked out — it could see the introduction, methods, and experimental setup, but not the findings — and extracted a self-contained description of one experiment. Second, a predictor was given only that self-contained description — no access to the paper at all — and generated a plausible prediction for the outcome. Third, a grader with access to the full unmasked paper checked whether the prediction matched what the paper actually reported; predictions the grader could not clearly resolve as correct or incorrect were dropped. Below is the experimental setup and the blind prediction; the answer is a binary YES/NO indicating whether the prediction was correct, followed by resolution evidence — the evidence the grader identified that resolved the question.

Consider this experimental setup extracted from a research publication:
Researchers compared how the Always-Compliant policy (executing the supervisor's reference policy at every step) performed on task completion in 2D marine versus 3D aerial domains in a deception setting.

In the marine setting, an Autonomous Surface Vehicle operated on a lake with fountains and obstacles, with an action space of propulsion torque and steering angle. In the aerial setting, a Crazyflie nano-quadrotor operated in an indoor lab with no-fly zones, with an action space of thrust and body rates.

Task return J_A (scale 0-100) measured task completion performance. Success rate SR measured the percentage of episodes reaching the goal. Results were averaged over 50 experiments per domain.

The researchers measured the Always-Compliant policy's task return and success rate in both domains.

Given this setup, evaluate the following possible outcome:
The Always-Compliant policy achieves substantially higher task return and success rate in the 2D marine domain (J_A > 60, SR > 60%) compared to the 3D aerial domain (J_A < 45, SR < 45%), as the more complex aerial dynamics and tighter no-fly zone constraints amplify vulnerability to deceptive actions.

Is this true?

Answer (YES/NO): NO